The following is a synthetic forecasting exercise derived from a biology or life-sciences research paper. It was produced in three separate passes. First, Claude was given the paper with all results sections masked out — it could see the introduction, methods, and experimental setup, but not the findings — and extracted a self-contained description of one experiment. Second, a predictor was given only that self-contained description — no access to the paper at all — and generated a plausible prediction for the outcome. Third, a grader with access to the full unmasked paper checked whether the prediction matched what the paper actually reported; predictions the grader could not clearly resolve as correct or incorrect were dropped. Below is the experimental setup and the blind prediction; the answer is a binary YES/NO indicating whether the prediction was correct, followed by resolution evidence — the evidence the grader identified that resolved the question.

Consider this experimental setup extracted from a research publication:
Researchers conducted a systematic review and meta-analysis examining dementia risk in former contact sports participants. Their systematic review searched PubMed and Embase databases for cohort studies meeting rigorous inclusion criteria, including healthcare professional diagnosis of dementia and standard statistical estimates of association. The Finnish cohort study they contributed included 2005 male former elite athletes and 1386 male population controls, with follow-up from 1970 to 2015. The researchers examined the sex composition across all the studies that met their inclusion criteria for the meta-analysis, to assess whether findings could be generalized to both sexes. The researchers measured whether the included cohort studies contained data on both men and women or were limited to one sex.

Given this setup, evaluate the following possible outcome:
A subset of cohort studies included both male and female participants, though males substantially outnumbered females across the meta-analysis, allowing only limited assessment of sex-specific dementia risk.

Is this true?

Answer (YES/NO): NO